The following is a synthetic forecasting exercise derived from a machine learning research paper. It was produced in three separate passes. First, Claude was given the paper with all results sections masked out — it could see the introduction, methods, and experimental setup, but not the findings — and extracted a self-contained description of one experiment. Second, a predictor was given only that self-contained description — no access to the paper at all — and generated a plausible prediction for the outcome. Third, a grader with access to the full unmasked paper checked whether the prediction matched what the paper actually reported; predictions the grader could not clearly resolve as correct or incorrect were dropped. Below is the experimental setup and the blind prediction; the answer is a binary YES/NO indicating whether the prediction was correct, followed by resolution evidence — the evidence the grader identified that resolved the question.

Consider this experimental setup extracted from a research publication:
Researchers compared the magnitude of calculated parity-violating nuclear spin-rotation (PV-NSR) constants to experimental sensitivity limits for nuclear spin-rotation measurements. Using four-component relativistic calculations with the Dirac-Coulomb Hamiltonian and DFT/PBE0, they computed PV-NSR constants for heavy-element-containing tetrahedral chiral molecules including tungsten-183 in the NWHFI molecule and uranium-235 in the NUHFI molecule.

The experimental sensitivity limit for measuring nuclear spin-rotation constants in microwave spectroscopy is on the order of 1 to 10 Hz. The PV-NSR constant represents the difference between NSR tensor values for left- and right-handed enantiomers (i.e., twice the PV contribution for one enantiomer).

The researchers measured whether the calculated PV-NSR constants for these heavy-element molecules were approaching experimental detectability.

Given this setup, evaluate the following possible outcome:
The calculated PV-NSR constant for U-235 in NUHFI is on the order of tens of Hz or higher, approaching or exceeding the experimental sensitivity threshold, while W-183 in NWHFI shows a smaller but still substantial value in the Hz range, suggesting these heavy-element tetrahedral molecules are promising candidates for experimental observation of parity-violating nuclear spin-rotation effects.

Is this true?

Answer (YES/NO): NO